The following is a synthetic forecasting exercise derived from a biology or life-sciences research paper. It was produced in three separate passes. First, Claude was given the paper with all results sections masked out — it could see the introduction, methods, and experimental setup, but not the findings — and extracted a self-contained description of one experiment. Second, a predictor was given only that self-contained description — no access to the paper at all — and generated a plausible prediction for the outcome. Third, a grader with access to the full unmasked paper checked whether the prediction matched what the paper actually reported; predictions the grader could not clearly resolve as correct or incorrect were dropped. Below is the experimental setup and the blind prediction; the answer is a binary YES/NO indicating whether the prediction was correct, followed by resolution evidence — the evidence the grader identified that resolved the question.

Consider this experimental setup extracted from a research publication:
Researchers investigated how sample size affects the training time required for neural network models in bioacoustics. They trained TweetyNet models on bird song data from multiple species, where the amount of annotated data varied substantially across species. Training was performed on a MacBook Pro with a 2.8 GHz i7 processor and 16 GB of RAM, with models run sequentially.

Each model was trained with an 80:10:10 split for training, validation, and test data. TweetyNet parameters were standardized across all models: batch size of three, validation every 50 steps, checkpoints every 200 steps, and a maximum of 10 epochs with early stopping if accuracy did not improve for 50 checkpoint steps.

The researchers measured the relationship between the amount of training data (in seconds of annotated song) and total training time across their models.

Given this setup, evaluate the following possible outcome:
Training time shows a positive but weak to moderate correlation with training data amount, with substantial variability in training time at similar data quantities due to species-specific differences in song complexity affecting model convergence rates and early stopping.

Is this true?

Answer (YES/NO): NO